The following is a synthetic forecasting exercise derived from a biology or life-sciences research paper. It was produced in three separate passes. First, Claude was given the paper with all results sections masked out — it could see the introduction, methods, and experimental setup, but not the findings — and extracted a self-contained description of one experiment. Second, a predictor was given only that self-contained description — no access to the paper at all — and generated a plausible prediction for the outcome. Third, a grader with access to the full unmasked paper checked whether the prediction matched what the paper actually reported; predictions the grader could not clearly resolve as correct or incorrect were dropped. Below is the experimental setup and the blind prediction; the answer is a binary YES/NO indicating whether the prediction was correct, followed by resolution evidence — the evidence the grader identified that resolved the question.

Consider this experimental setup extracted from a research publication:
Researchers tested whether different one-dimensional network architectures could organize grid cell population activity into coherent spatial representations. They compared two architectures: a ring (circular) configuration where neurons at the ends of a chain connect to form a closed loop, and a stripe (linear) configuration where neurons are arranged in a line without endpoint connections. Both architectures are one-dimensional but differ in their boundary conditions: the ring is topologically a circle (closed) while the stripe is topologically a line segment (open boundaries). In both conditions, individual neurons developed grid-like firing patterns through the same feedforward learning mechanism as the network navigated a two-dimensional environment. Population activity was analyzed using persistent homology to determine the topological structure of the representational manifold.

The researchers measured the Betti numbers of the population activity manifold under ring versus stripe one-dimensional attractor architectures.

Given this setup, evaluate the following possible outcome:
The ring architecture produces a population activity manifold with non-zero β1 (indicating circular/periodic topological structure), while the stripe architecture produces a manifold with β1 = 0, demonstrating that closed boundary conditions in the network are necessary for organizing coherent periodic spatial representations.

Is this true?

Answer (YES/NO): NO